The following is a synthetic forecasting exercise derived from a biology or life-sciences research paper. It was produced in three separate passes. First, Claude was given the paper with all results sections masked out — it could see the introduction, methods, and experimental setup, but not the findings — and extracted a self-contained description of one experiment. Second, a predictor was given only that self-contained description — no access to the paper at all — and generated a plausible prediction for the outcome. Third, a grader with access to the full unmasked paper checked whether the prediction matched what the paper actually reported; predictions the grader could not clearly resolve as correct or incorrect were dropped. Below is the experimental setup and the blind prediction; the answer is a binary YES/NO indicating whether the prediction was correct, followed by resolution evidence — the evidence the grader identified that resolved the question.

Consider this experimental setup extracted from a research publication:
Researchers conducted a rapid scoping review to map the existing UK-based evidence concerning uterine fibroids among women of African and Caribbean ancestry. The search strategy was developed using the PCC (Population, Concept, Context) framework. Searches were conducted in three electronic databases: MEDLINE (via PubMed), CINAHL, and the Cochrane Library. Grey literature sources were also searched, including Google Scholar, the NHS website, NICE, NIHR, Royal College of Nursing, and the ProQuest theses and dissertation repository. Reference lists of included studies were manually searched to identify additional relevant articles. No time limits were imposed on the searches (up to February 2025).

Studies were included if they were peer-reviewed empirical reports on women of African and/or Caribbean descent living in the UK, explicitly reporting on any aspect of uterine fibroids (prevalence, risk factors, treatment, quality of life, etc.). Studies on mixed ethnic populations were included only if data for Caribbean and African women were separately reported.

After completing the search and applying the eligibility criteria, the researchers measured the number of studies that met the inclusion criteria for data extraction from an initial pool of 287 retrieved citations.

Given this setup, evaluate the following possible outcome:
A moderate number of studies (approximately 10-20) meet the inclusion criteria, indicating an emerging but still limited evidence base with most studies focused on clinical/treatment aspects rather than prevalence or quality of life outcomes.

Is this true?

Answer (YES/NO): NO